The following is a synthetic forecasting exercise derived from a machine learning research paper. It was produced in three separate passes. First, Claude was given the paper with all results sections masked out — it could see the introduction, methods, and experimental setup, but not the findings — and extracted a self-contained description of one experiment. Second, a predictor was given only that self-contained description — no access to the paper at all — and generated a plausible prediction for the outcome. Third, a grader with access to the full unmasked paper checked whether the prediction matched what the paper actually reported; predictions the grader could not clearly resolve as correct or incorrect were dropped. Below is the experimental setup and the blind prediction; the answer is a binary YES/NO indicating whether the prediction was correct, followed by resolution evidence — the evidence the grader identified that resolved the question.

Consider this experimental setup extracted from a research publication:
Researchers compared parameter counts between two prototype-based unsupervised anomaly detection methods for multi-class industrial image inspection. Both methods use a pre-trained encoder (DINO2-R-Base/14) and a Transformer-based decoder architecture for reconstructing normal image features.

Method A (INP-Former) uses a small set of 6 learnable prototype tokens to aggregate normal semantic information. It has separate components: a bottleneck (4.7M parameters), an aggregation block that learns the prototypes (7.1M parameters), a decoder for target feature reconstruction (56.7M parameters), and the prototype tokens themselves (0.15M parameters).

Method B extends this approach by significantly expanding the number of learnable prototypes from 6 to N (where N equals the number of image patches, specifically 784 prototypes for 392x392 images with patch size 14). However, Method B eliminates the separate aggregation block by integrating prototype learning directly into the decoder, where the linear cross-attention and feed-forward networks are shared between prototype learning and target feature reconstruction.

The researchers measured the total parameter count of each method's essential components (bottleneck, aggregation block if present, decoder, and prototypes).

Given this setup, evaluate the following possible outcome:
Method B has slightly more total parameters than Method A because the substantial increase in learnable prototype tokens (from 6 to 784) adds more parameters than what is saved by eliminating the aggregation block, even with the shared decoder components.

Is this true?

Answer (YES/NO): NO